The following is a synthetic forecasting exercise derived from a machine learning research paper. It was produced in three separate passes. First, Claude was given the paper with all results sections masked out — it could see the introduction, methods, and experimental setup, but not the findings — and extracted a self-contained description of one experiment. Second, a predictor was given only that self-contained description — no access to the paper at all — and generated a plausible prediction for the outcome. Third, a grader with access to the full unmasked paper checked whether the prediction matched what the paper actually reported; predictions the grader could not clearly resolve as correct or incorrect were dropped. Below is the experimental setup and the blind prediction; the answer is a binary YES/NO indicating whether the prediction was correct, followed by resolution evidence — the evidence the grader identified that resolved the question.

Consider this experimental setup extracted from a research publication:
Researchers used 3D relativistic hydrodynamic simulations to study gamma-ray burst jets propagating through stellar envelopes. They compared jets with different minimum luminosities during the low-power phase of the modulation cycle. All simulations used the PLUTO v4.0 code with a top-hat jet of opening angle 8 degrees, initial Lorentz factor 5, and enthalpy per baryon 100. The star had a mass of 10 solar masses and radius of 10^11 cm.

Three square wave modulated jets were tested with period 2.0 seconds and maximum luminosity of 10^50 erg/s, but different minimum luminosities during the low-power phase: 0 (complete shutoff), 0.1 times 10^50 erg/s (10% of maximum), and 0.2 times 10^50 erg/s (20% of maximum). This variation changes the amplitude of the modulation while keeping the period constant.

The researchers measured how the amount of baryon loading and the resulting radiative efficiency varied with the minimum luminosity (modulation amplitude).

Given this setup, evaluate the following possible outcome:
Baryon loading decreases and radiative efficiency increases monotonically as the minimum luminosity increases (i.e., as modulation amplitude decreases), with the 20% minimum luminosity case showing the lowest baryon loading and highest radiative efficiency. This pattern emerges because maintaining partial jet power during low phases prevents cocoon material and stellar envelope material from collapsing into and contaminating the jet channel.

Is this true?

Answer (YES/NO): YES